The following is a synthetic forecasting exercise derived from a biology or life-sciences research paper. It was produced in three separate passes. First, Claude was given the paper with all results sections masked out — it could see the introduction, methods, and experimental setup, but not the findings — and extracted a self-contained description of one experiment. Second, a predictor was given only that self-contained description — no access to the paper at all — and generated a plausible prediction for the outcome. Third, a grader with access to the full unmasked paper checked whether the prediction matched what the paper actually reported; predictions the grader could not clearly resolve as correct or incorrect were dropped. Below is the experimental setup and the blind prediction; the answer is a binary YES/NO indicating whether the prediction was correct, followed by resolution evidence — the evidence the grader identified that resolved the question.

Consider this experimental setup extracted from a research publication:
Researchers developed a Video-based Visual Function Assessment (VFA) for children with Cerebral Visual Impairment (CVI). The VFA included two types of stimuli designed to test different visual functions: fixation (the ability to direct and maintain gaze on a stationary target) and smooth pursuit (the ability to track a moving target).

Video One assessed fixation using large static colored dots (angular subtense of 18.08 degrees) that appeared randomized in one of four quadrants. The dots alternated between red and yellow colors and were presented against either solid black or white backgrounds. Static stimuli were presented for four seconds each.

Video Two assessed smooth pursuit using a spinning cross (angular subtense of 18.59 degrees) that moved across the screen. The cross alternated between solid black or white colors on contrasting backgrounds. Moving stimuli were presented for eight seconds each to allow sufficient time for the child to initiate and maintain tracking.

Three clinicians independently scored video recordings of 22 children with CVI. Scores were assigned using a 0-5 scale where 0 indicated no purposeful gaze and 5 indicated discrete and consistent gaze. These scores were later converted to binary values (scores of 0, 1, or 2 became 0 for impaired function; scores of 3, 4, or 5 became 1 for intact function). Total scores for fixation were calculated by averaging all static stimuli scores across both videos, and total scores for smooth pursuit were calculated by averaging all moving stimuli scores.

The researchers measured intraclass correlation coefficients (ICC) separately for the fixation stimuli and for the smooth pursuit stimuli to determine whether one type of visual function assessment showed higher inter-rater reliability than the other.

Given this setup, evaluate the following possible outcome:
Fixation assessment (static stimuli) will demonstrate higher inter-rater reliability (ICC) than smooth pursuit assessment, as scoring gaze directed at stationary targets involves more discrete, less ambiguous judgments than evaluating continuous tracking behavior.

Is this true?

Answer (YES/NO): YES